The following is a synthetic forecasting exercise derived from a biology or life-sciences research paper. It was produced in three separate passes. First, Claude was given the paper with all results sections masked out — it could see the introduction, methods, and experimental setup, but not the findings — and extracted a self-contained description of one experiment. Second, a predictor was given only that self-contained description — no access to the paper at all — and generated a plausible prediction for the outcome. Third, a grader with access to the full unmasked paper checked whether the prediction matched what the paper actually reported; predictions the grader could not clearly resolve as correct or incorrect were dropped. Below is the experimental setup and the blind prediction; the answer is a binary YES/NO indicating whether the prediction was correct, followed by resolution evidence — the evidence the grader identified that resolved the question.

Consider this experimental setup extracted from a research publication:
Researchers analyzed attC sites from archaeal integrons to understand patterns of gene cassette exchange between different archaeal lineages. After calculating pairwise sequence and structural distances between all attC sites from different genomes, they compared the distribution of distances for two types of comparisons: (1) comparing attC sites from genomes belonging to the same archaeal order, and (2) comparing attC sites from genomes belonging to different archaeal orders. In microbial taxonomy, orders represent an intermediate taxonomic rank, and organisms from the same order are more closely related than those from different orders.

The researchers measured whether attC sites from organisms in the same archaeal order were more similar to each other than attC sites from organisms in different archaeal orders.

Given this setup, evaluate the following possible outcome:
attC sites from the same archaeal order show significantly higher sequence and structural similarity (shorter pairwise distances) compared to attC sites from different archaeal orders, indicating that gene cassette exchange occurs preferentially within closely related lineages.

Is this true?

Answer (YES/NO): YES